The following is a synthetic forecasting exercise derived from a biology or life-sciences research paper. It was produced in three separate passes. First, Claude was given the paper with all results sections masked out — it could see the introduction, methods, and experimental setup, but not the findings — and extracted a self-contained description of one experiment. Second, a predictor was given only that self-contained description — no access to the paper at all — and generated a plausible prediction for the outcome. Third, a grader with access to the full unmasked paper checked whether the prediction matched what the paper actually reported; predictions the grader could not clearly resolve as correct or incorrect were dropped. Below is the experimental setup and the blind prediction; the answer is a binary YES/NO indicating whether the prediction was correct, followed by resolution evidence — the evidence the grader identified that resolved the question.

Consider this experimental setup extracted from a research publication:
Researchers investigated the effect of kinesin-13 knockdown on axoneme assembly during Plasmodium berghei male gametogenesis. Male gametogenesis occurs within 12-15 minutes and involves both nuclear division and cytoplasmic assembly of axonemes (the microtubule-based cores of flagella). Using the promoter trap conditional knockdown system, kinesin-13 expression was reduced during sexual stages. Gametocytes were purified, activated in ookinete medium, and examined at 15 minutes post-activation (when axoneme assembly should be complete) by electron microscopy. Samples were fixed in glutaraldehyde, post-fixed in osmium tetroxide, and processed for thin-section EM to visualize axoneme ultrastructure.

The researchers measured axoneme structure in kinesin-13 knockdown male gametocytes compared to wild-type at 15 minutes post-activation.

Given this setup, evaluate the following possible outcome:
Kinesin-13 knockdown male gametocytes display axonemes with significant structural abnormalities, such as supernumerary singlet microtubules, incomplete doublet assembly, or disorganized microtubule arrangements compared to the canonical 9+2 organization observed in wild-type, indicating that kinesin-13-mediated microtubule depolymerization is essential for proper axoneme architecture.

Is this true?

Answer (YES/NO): YES